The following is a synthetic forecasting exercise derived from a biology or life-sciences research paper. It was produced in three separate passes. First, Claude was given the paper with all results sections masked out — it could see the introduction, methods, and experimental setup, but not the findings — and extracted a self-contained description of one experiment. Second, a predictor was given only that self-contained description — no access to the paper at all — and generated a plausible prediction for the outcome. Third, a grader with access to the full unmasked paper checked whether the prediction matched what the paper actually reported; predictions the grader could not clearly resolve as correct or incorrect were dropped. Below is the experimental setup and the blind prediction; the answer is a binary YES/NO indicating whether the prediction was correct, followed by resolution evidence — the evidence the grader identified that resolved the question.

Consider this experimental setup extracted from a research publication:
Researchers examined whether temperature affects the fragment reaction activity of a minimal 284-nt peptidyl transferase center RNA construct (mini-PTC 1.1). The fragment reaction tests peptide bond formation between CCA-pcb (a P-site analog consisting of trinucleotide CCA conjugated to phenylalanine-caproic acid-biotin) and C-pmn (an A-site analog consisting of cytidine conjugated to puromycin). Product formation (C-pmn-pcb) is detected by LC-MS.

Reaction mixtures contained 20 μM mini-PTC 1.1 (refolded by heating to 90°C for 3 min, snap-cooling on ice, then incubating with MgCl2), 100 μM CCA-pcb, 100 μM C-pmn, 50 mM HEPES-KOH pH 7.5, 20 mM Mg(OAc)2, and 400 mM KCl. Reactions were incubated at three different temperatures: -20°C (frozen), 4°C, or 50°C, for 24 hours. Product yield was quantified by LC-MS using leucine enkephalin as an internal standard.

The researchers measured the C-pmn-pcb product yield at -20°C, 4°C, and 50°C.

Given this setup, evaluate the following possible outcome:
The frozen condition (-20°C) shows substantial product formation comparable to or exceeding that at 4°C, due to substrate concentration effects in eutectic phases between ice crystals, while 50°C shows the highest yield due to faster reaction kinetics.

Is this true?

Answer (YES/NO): NO